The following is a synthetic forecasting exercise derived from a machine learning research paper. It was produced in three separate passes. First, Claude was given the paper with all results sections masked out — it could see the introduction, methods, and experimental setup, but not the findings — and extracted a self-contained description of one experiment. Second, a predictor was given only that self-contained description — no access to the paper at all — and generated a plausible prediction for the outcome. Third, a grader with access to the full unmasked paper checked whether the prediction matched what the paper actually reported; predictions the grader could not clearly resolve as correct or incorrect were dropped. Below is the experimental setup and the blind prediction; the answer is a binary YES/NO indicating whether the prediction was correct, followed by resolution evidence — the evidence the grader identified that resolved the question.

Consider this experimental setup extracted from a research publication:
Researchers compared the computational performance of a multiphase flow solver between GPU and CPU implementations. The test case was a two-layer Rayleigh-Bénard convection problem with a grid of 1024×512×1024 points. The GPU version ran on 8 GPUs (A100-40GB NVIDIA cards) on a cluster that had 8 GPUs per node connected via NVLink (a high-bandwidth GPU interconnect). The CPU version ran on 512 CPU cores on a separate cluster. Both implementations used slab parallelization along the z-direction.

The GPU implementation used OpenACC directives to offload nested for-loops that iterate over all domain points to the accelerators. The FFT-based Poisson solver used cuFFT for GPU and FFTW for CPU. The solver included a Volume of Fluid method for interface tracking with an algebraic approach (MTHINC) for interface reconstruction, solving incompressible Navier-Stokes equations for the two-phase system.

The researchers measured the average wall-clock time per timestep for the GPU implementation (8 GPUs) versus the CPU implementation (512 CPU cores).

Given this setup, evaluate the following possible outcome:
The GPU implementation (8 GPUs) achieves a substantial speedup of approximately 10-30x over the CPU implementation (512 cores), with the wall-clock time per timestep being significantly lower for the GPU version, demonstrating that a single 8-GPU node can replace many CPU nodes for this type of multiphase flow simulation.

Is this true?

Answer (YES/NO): NO